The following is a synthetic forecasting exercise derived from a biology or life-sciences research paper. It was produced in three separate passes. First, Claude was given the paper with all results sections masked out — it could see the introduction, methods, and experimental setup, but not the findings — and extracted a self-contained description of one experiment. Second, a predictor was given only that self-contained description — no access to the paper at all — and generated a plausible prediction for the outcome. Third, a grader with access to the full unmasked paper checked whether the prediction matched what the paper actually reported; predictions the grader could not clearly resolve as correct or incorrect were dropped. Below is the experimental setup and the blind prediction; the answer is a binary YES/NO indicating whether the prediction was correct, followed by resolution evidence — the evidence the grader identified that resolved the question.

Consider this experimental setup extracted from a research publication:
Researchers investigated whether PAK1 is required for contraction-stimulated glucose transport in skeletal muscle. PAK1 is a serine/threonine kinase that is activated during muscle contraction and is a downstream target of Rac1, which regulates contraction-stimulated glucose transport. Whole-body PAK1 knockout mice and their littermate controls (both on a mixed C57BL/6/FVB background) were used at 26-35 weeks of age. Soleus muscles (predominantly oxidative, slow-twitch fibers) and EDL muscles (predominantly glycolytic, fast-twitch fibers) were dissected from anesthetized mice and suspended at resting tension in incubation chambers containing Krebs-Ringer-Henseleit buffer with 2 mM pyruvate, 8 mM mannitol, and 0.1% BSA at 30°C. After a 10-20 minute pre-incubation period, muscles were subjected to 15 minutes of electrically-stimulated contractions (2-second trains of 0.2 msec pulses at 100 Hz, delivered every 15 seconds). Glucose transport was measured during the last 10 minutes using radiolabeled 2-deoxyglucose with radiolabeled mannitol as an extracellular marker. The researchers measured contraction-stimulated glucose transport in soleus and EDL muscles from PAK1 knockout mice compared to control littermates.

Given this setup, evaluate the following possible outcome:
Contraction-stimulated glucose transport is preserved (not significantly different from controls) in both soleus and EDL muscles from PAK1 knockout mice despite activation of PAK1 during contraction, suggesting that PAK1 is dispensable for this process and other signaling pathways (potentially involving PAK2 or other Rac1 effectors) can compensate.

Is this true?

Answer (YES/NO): YES